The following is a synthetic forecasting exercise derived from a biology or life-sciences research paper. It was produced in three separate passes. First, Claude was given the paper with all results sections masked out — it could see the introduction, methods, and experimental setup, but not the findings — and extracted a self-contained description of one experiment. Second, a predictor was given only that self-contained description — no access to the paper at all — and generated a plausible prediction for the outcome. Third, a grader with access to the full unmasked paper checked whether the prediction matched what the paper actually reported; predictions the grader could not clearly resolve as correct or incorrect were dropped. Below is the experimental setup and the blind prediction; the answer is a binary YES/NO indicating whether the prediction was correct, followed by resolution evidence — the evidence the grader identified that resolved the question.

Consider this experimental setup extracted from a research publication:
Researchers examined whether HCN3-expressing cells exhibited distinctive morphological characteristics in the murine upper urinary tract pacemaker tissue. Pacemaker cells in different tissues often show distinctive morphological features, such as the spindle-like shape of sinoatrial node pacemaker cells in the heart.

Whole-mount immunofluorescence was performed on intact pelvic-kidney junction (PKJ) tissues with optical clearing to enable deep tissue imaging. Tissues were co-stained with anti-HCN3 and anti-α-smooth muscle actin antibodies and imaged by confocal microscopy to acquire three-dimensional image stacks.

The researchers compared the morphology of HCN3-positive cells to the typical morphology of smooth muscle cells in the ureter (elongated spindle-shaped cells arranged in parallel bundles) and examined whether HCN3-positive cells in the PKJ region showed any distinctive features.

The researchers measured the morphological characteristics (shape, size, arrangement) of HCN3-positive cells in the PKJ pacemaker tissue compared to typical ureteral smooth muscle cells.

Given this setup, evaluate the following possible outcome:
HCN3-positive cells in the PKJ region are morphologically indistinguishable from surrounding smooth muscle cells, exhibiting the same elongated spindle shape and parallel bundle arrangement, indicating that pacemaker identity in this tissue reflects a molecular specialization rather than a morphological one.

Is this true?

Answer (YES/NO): NO